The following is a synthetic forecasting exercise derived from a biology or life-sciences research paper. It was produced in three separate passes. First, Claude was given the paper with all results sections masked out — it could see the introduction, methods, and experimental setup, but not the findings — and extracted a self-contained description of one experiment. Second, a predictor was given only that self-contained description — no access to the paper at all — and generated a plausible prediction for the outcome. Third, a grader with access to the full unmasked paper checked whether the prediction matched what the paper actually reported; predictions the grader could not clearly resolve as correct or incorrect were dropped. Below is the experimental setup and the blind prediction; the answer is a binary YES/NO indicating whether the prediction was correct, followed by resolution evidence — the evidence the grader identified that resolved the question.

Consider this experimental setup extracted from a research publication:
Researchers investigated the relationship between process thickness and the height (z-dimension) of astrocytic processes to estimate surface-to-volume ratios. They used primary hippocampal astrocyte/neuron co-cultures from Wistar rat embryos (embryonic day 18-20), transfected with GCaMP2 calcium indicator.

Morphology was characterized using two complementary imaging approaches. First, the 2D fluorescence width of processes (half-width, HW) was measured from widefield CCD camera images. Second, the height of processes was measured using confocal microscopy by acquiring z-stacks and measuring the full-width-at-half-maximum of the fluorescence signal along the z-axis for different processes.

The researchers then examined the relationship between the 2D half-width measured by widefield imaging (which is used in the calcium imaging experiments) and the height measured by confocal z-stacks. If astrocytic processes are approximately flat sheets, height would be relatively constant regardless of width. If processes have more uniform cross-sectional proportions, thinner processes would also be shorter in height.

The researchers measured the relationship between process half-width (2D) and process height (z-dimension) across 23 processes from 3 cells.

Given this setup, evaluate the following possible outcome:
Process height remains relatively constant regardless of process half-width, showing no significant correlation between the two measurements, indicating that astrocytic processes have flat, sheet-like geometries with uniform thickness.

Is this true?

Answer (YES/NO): NO